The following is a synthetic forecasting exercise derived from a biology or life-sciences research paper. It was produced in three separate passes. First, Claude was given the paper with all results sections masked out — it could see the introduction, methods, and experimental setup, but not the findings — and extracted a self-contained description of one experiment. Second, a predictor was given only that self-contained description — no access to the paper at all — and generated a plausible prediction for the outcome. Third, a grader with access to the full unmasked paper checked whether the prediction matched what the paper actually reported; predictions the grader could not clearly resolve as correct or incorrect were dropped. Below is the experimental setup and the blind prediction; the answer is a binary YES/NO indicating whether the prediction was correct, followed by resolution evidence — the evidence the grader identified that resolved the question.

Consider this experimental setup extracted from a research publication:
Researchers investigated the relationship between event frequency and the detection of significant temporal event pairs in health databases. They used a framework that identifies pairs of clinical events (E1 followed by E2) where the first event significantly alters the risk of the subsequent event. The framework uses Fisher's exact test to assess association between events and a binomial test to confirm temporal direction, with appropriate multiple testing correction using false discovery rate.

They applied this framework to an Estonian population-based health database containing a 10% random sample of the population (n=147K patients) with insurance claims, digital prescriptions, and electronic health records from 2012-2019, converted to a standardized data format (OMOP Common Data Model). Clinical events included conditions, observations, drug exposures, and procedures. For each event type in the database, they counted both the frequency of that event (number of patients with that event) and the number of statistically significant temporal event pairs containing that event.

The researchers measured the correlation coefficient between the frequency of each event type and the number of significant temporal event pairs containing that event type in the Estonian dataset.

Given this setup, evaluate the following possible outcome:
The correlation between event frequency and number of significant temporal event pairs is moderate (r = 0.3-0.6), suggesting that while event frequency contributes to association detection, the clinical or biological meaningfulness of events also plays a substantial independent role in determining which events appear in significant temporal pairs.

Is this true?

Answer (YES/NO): NO